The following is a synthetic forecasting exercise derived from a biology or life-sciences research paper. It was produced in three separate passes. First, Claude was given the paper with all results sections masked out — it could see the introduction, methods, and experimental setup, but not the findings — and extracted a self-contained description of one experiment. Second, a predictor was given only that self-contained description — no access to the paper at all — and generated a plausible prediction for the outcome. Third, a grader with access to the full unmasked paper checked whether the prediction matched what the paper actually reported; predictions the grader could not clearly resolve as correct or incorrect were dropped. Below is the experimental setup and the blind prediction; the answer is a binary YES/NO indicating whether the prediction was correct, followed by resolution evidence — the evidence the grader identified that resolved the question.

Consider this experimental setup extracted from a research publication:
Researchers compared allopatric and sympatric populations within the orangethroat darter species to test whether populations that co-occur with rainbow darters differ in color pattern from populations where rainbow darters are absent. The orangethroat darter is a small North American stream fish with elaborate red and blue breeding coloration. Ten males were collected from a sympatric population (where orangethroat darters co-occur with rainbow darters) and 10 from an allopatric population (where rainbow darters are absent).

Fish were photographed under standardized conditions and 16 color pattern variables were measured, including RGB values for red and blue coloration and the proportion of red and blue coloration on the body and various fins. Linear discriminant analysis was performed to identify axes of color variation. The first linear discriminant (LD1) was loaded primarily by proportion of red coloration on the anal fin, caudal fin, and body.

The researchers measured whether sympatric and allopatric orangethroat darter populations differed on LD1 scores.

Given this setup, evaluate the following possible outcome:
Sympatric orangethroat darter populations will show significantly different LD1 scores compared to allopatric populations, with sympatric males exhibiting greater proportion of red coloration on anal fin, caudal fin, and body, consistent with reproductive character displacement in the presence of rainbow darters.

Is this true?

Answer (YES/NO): NO